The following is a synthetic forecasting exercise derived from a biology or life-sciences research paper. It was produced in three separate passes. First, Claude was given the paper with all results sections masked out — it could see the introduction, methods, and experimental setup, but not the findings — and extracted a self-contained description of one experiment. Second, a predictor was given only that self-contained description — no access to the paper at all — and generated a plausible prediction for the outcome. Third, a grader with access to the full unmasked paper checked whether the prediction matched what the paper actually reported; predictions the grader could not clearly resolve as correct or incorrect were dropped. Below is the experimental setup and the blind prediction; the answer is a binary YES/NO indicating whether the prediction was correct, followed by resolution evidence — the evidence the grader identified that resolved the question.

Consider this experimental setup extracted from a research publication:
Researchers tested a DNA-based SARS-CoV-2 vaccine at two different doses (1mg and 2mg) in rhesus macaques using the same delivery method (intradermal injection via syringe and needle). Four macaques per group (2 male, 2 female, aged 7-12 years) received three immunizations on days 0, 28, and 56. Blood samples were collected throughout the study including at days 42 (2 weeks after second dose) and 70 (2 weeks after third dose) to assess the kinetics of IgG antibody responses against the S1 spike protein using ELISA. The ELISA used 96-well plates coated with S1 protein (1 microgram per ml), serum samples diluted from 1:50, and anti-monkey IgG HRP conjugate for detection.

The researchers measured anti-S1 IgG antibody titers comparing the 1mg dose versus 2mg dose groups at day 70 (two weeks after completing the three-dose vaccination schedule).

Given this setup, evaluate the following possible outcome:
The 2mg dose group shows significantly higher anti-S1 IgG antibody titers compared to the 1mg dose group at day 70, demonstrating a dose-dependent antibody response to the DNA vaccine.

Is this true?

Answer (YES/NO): NO